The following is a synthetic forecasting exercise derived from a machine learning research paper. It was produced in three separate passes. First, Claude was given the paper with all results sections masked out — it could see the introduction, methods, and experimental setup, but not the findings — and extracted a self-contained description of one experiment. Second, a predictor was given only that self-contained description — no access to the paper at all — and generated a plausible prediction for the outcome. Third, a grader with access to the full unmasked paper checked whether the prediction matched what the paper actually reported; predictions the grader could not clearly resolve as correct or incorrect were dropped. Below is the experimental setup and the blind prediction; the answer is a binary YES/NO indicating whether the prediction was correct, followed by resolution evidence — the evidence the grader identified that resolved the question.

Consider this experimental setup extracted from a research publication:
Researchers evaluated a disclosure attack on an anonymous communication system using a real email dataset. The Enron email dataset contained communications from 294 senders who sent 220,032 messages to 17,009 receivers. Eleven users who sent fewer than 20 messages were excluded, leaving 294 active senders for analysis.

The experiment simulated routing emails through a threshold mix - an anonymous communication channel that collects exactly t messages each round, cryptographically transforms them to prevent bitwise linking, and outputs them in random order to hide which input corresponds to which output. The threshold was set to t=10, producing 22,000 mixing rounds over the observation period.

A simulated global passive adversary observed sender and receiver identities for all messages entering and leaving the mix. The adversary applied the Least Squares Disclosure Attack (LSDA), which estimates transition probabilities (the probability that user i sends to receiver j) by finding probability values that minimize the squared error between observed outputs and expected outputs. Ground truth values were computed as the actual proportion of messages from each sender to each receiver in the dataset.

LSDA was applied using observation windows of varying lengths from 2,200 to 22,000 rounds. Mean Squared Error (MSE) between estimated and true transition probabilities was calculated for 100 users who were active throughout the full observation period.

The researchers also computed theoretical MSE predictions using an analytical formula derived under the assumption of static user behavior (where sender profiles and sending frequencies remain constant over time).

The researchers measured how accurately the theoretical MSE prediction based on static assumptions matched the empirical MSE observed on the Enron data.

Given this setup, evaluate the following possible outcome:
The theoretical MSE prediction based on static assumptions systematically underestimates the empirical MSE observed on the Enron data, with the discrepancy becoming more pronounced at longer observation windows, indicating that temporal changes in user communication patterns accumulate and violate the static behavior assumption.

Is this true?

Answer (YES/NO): NO